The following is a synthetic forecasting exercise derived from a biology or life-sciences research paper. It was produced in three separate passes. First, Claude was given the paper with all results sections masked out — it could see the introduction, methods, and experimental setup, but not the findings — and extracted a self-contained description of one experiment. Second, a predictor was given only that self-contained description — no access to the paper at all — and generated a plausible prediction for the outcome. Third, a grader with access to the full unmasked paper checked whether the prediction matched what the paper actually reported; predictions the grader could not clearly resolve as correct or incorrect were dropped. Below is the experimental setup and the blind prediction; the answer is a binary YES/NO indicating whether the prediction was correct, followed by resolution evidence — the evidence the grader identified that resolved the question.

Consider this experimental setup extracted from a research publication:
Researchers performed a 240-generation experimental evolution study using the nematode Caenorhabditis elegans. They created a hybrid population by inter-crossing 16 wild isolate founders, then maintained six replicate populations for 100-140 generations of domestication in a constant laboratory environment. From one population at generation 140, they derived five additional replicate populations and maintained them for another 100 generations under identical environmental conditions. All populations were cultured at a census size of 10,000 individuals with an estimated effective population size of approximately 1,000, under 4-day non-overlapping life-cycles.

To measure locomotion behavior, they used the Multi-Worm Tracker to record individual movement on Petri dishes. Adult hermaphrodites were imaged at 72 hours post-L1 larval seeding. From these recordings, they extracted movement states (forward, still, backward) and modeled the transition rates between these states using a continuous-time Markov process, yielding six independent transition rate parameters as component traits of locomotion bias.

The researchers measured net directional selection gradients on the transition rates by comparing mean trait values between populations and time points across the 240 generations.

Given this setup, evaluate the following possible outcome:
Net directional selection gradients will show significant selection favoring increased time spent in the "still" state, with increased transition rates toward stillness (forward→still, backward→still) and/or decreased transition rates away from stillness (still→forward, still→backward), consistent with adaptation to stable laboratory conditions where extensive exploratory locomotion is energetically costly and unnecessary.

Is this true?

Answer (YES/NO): NO